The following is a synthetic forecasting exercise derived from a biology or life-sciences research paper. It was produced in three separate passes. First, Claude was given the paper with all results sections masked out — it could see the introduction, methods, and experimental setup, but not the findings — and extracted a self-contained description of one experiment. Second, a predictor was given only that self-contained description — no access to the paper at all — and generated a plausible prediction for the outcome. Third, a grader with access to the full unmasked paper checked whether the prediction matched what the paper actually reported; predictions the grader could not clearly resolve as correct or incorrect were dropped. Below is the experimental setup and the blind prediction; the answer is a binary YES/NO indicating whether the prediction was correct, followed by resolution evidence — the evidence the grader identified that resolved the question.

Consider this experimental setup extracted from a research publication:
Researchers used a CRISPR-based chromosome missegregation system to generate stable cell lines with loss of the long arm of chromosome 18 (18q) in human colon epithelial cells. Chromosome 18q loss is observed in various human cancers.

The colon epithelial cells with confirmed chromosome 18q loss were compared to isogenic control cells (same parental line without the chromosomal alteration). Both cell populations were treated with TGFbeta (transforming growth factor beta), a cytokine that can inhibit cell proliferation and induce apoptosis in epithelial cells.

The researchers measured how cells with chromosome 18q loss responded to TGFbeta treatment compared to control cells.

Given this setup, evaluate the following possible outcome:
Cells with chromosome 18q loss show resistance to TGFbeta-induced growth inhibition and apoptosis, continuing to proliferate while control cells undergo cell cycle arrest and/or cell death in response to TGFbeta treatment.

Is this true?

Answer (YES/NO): YES